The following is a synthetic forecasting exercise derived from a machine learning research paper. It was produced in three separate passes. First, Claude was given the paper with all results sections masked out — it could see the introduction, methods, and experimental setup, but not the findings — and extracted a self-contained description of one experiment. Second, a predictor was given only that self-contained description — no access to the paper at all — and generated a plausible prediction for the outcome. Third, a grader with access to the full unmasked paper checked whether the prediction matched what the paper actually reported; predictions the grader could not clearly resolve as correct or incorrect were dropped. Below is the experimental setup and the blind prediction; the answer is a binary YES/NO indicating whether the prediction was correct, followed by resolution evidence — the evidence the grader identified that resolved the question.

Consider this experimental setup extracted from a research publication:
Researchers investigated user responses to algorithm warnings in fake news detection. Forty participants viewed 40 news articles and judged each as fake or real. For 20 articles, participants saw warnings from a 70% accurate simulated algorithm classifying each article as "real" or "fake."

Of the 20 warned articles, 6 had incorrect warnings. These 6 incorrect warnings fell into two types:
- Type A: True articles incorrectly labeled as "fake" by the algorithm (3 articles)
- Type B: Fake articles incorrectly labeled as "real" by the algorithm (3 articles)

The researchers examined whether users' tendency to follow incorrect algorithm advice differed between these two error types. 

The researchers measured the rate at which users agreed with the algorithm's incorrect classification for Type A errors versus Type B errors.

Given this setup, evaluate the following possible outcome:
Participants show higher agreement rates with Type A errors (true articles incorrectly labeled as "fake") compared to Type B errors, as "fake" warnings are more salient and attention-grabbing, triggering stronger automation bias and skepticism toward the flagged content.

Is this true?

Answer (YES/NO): YES